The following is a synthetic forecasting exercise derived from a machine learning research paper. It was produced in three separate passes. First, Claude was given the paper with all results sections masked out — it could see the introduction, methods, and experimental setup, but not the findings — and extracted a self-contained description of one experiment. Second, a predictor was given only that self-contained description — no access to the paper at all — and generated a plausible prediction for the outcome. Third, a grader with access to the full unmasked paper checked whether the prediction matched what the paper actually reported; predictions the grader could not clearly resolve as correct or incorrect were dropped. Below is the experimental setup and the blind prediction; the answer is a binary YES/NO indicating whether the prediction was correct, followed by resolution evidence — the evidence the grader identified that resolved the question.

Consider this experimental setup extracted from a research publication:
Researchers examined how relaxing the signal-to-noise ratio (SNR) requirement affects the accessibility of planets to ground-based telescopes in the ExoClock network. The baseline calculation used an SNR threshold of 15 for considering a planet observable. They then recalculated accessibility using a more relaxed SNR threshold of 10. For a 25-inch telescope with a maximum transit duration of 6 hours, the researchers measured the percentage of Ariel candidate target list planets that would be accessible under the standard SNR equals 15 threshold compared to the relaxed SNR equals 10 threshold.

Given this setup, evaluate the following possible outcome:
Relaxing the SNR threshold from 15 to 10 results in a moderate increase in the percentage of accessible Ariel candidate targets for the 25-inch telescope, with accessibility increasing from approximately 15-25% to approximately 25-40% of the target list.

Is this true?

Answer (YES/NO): NO